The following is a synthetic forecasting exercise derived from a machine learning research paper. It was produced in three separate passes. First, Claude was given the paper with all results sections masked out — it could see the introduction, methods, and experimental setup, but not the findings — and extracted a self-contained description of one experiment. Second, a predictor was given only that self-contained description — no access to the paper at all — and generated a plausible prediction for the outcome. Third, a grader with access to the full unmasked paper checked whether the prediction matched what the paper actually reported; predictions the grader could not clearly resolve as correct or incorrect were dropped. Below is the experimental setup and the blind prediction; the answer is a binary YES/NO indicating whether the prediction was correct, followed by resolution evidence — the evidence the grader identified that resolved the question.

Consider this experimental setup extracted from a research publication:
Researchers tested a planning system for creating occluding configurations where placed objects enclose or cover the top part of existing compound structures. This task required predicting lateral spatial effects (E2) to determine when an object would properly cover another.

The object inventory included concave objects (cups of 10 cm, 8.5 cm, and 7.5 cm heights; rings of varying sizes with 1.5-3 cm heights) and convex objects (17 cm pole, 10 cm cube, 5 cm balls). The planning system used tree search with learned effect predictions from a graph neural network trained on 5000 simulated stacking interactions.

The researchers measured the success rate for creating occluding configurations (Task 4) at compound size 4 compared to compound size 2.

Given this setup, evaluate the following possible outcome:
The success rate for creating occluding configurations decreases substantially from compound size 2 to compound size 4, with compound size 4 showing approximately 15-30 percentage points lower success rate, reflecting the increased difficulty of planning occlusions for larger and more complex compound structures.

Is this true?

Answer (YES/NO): NO